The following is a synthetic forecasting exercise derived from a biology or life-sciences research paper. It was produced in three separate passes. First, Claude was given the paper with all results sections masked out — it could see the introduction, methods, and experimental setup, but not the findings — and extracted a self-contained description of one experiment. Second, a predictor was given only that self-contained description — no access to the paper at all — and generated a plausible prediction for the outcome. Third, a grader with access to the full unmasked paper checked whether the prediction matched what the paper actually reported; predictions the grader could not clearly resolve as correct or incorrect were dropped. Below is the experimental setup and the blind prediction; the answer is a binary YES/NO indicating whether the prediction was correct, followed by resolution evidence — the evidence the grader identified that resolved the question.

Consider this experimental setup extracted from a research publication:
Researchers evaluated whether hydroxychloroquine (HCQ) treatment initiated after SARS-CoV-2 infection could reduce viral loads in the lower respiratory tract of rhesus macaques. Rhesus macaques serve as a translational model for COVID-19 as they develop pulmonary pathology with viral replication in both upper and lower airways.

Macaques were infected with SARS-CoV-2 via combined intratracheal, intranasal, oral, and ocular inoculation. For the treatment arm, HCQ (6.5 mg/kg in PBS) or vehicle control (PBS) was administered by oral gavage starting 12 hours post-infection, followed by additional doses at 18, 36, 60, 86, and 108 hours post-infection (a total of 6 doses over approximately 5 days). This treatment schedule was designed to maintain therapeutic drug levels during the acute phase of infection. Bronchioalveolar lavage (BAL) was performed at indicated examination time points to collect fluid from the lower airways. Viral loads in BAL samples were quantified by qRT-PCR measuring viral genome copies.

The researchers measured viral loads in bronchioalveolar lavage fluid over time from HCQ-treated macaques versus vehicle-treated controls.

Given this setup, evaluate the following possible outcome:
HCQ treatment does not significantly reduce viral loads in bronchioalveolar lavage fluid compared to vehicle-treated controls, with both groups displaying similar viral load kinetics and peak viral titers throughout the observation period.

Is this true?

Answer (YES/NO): YES